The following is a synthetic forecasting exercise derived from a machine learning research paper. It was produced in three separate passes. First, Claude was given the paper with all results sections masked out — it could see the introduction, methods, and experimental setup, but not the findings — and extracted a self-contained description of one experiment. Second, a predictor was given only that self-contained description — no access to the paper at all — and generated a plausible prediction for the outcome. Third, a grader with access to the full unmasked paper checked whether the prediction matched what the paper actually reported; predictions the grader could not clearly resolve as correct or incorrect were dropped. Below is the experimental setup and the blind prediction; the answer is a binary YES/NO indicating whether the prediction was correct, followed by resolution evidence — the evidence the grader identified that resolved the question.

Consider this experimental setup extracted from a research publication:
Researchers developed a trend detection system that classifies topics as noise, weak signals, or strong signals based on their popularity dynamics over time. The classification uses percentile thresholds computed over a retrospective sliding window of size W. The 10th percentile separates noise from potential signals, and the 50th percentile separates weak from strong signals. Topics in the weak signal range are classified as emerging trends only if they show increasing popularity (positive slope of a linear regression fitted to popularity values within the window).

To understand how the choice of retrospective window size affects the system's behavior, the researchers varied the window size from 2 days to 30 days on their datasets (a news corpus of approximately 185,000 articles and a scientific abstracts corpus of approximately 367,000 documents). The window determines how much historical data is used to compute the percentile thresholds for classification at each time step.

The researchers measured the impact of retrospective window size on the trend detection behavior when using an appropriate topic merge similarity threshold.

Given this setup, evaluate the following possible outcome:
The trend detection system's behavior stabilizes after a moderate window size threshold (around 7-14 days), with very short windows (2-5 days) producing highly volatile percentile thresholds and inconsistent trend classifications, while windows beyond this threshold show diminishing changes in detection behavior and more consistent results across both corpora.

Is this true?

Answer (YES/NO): NO